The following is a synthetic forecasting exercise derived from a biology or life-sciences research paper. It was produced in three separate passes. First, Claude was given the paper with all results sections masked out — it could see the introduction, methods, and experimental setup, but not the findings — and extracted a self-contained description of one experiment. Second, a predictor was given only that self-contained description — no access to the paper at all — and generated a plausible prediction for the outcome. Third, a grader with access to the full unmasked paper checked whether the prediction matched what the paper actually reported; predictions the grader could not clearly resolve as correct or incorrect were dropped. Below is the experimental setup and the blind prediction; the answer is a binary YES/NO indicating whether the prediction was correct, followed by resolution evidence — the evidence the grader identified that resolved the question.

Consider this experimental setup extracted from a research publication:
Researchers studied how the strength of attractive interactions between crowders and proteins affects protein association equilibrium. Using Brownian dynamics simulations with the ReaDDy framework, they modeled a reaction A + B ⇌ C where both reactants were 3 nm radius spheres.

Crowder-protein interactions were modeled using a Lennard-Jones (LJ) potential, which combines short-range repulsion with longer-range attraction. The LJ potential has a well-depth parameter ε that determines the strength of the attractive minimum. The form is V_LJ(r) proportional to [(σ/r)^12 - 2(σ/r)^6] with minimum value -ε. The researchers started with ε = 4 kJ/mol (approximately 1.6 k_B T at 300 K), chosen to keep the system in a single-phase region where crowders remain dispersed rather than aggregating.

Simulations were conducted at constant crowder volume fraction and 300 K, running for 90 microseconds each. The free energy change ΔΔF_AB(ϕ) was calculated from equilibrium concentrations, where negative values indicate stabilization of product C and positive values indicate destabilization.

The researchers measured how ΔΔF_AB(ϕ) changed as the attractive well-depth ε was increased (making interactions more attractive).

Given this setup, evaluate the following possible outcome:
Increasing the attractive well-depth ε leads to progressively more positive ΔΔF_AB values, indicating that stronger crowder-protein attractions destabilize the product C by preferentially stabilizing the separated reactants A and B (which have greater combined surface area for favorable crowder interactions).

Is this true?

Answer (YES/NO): YES